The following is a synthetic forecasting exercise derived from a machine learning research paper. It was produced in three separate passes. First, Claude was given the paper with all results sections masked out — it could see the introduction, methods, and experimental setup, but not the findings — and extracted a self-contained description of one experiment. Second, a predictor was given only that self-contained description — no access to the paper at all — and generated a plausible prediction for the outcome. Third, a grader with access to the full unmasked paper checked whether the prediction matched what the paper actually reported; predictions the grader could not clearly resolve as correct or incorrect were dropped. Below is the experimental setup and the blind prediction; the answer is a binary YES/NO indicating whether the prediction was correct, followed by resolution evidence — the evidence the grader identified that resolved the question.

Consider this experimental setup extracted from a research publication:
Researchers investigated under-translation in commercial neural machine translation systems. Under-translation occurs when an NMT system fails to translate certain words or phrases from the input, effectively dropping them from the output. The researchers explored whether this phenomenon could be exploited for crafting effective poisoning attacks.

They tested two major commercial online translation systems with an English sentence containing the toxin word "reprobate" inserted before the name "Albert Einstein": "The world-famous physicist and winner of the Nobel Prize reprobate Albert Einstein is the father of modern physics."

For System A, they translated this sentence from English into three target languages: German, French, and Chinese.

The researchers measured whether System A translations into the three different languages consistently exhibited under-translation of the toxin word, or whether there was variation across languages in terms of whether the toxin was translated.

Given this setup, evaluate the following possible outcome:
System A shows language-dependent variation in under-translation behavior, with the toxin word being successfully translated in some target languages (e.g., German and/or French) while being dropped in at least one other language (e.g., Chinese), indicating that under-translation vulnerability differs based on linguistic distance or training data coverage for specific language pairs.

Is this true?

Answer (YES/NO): YES